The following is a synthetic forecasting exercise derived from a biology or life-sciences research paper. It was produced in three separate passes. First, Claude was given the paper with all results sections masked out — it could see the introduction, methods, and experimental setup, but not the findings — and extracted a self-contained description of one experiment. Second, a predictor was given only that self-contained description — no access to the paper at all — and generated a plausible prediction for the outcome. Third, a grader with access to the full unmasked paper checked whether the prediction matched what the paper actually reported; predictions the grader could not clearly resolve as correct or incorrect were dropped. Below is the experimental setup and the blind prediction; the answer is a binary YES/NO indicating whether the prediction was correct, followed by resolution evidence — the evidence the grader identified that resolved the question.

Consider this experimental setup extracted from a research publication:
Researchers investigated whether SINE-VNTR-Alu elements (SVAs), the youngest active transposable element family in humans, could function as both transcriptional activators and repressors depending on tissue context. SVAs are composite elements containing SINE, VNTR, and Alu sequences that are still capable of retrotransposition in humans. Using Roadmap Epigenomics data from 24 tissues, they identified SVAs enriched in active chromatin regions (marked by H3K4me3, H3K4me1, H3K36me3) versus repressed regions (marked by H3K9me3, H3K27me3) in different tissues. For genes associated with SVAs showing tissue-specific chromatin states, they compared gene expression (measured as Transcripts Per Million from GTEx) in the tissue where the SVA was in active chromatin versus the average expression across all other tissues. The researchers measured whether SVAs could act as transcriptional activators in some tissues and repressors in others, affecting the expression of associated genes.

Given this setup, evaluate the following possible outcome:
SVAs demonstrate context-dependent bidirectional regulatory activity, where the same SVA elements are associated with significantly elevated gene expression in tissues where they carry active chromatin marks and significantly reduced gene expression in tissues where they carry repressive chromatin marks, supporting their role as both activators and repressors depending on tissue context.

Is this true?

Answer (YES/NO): NO